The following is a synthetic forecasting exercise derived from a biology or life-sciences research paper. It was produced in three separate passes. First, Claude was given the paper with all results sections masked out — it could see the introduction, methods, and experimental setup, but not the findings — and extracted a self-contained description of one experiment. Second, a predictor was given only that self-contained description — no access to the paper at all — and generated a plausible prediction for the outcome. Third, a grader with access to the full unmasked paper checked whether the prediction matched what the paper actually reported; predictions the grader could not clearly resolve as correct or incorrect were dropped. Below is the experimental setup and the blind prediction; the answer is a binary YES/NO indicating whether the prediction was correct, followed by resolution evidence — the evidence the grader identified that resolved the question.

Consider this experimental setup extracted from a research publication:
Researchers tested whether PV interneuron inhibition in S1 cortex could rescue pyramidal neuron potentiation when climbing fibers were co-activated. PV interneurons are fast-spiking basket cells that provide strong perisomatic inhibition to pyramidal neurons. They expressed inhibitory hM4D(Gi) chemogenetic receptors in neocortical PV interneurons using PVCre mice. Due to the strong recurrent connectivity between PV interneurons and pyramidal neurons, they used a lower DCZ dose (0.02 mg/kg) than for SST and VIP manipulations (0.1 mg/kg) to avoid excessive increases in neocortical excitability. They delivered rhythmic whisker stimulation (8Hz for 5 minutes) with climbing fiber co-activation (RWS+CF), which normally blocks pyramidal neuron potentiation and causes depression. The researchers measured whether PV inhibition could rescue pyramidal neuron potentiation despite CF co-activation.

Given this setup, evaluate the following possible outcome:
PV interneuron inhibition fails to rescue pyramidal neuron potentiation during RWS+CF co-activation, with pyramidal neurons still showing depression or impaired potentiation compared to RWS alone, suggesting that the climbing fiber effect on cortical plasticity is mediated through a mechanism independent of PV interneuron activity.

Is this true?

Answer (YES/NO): NO